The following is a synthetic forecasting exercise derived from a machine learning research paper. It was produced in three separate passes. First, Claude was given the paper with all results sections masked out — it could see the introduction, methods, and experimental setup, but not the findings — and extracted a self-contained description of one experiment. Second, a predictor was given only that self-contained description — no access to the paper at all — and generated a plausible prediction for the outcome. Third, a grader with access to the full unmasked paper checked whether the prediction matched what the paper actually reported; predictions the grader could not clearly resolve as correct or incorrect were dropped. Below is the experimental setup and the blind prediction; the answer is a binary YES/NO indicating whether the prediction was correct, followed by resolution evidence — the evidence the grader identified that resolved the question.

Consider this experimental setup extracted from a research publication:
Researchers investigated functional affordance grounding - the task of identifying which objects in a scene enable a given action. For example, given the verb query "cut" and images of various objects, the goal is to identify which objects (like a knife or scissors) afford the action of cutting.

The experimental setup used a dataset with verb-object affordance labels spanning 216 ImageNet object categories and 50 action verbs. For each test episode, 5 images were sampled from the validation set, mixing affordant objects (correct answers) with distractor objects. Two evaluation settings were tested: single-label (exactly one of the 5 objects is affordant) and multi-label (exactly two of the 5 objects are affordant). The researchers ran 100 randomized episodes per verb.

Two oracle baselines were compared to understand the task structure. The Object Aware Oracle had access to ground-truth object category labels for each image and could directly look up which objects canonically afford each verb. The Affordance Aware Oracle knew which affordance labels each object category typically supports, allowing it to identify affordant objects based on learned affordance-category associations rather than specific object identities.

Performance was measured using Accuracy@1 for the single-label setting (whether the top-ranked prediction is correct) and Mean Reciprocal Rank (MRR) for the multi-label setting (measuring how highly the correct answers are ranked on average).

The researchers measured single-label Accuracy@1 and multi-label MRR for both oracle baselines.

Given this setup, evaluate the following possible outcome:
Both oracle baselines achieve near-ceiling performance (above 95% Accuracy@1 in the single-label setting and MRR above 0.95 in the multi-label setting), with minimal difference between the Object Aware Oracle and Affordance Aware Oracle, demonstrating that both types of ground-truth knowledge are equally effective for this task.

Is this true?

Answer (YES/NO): NO